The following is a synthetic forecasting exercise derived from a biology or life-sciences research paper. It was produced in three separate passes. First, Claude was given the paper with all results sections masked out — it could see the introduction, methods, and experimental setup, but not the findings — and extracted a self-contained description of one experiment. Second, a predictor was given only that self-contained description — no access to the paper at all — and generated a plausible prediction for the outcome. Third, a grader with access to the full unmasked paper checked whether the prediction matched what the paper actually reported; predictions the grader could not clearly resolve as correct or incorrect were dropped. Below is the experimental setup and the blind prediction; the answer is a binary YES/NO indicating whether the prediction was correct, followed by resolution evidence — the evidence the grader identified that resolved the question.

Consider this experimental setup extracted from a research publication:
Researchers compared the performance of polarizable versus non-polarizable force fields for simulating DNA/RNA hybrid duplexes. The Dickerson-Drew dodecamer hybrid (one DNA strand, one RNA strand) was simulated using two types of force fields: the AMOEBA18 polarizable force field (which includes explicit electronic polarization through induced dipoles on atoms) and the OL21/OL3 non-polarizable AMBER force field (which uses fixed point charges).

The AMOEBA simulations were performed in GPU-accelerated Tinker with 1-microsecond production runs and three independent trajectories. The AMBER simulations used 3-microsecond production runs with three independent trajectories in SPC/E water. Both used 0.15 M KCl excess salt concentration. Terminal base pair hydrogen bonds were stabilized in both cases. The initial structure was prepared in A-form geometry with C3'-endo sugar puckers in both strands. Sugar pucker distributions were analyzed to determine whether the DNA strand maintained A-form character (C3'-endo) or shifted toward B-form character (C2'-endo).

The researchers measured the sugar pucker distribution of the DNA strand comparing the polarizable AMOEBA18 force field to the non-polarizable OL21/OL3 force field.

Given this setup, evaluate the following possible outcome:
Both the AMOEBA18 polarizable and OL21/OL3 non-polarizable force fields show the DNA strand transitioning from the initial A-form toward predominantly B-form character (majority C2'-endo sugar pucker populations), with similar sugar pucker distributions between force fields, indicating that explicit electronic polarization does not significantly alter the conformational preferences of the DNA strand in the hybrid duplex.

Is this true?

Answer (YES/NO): NO